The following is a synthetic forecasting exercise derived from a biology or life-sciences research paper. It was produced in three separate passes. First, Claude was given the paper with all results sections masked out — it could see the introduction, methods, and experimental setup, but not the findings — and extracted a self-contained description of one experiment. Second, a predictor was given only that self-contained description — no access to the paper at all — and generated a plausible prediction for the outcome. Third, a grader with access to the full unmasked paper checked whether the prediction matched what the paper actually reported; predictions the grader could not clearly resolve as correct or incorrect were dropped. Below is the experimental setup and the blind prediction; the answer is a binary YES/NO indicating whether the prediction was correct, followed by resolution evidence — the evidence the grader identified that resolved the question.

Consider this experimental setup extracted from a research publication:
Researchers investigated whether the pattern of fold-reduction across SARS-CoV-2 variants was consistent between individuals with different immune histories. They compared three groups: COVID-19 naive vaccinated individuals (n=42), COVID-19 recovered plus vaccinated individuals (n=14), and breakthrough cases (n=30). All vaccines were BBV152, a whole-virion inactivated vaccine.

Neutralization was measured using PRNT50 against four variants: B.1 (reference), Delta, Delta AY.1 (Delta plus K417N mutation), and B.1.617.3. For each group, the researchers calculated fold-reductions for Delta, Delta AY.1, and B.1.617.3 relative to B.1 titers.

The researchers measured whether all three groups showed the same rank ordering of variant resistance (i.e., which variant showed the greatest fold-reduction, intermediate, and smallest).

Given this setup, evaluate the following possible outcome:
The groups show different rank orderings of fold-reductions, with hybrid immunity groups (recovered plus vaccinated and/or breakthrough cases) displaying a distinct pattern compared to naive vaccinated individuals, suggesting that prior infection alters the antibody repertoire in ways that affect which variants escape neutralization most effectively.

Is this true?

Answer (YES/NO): NO